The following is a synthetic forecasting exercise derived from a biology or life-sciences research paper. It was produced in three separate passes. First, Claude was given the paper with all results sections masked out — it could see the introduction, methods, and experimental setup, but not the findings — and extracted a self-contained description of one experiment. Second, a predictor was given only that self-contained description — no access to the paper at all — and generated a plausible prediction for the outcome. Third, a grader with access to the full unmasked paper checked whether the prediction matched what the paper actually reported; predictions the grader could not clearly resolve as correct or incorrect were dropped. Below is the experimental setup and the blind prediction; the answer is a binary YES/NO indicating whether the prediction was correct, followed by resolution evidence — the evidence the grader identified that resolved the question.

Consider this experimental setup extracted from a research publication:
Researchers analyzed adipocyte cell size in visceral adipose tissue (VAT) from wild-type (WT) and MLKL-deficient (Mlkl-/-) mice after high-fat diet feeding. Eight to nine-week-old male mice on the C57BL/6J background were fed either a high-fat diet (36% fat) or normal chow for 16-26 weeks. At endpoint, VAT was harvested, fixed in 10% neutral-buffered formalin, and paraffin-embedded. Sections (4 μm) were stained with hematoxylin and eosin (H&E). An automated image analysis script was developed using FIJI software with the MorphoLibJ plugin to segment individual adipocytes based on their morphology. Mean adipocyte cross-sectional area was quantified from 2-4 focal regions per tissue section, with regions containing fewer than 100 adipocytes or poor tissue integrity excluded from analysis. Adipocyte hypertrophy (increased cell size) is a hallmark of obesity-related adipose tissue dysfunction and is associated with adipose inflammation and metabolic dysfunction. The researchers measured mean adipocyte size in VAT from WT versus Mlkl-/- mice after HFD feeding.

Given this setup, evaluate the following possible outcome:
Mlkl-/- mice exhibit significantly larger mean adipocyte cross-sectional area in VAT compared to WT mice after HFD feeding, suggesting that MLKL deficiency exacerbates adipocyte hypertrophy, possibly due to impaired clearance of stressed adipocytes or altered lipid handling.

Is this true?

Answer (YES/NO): NO